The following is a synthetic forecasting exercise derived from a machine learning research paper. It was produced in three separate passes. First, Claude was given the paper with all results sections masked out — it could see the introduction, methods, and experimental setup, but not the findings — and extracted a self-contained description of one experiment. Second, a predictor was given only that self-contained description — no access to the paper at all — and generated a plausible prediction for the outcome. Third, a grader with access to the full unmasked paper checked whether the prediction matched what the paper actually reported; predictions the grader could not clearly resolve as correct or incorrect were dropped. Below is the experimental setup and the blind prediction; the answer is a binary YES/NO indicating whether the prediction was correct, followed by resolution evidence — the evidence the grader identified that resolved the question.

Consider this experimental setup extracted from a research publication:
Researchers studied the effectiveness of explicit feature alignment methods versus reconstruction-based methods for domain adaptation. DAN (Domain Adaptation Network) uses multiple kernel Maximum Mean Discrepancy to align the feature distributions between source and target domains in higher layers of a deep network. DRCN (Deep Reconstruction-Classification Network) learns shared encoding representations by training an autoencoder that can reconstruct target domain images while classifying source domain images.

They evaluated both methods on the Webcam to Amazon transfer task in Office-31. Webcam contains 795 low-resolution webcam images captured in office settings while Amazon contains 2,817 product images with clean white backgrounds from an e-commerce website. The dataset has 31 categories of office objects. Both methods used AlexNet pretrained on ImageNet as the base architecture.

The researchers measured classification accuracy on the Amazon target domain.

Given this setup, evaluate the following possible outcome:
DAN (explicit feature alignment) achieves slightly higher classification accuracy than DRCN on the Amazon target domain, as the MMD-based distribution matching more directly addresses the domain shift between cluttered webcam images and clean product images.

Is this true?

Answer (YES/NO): NO